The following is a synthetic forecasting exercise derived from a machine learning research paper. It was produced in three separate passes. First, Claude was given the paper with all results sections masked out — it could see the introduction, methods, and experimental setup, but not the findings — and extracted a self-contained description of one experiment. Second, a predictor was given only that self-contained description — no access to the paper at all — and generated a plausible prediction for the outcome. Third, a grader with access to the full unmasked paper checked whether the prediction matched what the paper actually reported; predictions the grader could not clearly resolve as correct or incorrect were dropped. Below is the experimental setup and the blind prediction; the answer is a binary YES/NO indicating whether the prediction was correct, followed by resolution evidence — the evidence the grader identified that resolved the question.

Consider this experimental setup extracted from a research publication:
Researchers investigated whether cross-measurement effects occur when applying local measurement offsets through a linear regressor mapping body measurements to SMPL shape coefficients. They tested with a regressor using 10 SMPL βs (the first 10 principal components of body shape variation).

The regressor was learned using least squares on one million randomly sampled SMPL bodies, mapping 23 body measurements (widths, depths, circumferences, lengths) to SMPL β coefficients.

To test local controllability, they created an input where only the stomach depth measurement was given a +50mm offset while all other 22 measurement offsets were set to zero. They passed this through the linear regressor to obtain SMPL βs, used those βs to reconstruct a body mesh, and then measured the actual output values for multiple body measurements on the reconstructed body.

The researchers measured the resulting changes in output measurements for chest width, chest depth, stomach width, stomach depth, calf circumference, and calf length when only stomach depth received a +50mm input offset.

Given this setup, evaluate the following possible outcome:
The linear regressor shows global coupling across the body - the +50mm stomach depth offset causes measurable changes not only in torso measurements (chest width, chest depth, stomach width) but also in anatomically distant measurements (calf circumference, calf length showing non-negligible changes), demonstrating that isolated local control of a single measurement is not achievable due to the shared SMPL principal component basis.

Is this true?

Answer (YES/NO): YES